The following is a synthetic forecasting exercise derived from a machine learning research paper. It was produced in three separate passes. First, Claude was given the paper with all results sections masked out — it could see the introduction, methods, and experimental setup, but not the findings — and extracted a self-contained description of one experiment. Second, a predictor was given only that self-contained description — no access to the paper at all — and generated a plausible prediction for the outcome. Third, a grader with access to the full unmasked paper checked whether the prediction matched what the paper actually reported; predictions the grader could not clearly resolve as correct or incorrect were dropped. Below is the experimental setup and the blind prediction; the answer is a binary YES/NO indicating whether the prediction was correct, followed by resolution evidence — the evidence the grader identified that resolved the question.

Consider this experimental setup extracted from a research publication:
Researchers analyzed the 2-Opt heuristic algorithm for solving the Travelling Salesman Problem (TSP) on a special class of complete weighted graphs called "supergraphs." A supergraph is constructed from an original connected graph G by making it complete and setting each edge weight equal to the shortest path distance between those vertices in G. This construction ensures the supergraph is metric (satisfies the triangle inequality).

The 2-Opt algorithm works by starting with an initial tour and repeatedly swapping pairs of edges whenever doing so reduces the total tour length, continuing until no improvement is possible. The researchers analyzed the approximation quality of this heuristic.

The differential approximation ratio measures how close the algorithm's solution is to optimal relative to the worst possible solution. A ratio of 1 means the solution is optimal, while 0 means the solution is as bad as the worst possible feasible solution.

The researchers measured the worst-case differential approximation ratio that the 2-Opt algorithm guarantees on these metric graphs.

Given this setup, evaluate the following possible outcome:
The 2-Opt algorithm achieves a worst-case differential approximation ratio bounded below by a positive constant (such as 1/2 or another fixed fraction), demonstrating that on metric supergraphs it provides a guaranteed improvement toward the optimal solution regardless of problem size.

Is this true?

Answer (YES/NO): YES